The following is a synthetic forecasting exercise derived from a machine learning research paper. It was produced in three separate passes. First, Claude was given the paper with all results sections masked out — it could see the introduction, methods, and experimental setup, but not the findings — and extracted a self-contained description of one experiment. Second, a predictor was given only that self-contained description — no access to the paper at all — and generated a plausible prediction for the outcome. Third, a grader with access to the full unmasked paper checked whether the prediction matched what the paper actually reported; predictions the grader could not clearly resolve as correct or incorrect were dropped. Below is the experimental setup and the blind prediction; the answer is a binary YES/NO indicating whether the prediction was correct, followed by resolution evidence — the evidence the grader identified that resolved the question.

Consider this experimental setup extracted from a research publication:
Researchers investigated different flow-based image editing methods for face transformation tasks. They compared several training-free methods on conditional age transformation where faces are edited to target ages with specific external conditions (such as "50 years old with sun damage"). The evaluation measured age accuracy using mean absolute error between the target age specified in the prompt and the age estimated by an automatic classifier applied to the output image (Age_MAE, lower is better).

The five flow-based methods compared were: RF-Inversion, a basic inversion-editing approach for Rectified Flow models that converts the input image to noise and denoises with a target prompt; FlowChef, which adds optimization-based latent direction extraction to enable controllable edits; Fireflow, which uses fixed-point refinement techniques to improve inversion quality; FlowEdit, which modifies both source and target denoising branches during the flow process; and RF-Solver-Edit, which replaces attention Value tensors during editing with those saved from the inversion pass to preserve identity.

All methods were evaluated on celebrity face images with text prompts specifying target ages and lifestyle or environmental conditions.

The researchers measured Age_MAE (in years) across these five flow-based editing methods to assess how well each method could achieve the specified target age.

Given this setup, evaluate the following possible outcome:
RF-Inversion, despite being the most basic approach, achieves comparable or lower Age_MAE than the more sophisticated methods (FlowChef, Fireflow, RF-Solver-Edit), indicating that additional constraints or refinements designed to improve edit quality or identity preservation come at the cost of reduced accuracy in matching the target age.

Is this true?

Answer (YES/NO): YES